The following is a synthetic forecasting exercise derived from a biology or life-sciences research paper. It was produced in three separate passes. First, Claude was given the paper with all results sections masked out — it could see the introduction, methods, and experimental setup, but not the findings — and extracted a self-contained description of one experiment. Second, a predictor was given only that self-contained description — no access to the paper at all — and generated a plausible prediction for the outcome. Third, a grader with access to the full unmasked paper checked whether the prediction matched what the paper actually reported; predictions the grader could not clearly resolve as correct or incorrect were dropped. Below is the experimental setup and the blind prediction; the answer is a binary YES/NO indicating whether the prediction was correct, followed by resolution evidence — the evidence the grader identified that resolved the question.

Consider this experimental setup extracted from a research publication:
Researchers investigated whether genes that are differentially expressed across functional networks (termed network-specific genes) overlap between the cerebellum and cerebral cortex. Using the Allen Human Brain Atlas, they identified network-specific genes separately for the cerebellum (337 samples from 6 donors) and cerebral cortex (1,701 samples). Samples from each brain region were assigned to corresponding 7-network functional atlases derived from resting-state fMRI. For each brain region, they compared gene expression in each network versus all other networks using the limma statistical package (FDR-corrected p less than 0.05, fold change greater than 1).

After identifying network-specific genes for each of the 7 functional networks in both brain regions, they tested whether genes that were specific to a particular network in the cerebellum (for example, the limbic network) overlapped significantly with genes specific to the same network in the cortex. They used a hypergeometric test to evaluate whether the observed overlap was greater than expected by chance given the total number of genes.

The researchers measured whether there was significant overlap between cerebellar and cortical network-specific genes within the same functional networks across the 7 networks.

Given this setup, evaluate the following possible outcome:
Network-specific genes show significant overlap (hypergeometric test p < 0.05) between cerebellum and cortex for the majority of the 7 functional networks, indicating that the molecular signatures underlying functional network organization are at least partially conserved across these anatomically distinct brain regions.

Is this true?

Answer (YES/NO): NO